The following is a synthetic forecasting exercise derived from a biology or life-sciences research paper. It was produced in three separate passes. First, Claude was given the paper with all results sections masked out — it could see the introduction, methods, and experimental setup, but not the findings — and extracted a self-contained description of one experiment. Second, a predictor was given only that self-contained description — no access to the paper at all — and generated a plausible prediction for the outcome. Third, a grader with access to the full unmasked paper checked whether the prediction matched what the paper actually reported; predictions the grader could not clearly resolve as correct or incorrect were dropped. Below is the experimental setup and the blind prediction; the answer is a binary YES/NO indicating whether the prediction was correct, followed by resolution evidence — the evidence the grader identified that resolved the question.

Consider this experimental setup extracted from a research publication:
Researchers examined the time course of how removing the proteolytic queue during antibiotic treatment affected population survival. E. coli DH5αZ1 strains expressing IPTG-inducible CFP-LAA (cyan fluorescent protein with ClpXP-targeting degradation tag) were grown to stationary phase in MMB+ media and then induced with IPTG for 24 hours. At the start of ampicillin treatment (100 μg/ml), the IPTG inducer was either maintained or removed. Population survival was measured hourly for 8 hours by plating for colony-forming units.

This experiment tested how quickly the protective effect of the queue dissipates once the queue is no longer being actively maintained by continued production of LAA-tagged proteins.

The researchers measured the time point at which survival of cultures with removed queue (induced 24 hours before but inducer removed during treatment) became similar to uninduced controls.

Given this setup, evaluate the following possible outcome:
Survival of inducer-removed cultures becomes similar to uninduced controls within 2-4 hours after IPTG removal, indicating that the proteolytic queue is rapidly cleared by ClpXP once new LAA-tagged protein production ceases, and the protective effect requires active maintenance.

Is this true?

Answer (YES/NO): NO